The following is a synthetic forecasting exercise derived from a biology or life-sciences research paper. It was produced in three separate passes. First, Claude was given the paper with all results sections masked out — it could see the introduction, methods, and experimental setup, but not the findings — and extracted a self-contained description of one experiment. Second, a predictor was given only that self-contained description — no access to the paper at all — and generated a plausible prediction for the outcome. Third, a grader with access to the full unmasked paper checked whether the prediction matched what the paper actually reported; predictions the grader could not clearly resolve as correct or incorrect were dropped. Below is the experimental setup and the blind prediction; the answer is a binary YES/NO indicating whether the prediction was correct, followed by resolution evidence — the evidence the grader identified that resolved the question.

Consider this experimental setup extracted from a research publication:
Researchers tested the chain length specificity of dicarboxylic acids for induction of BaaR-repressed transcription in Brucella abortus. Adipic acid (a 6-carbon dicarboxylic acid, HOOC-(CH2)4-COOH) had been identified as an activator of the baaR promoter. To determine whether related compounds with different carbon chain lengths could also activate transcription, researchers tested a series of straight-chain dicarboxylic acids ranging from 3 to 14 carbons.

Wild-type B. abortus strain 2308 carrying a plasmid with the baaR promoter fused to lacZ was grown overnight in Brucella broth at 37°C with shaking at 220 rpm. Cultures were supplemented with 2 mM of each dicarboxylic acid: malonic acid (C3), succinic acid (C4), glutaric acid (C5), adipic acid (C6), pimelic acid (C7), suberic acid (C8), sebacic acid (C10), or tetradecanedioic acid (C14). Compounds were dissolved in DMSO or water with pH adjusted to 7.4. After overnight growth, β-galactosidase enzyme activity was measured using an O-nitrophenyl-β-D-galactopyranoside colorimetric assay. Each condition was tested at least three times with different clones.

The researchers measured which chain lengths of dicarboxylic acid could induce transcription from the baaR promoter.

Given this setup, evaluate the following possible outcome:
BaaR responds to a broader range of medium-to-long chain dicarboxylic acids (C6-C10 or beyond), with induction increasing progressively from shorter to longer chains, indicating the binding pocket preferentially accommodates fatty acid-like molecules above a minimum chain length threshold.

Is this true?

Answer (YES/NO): NO